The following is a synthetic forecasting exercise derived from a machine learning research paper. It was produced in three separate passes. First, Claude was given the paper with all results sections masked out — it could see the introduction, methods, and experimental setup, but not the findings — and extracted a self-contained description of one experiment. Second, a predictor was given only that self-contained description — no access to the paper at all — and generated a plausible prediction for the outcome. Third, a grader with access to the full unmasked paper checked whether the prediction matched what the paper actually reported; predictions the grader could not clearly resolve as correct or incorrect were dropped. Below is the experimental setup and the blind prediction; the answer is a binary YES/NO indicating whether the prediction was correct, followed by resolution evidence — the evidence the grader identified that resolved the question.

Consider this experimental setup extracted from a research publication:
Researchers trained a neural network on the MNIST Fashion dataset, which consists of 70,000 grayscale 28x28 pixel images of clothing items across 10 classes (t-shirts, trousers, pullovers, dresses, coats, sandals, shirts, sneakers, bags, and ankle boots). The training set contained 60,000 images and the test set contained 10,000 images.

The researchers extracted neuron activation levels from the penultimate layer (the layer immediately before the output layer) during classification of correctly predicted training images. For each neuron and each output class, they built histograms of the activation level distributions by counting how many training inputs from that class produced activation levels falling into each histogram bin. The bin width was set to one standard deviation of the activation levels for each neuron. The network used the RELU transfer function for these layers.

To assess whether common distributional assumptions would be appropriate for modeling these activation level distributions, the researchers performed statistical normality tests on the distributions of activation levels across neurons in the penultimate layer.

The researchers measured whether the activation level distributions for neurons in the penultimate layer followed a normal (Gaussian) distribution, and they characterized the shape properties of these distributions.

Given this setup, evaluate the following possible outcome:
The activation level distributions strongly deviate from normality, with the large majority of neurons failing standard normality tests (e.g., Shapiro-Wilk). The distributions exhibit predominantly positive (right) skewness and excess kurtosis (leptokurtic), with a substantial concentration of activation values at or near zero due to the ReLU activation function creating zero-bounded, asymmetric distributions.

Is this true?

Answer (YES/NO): NO